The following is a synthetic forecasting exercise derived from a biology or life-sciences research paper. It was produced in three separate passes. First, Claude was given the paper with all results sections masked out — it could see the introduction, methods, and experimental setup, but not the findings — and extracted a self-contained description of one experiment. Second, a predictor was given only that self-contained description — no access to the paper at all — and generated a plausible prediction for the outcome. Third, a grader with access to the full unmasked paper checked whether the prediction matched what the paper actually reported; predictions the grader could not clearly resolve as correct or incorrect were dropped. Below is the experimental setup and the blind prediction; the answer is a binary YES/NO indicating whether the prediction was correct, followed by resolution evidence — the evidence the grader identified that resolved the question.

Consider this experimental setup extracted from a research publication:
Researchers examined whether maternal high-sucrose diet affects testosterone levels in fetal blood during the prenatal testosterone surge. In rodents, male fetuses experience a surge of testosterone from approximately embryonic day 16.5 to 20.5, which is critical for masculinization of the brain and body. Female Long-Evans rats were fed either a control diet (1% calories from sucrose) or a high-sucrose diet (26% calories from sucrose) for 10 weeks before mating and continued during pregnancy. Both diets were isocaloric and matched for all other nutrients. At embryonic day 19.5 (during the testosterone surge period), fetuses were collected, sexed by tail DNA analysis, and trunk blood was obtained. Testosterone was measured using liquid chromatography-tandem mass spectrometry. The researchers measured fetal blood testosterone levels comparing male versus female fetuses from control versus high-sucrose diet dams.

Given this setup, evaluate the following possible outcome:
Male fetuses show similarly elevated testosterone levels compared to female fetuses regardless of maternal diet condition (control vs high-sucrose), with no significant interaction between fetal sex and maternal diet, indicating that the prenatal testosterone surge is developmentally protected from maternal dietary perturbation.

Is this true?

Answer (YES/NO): YES